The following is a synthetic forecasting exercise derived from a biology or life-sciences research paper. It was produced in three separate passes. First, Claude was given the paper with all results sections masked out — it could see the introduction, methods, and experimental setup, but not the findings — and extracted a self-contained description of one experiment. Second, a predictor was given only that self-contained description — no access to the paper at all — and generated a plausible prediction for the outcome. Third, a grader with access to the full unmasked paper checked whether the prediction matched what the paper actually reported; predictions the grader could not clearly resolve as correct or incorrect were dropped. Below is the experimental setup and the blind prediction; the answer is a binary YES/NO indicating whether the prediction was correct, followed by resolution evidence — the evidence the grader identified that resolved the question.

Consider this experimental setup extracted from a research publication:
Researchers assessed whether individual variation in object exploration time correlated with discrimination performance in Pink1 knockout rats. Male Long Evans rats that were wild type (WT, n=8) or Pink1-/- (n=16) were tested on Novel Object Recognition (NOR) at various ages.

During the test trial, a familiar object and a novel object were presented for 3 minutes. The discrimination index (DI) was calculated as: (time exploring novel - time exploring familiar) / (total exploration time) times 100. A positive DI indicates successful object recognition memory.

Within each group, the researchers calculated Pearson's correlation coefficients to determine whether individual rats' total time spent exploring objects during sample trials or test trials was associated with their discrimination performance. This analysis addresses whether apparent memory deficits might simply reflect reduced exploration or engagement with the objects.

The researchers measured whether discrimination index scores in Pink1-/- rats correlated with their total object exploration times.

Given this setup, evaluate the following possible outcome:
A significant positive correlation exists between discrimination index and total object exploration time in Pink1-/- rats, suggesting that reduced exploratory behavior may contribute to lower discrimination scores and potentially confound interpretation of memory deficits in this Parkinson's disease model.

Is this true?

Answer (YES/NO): NO